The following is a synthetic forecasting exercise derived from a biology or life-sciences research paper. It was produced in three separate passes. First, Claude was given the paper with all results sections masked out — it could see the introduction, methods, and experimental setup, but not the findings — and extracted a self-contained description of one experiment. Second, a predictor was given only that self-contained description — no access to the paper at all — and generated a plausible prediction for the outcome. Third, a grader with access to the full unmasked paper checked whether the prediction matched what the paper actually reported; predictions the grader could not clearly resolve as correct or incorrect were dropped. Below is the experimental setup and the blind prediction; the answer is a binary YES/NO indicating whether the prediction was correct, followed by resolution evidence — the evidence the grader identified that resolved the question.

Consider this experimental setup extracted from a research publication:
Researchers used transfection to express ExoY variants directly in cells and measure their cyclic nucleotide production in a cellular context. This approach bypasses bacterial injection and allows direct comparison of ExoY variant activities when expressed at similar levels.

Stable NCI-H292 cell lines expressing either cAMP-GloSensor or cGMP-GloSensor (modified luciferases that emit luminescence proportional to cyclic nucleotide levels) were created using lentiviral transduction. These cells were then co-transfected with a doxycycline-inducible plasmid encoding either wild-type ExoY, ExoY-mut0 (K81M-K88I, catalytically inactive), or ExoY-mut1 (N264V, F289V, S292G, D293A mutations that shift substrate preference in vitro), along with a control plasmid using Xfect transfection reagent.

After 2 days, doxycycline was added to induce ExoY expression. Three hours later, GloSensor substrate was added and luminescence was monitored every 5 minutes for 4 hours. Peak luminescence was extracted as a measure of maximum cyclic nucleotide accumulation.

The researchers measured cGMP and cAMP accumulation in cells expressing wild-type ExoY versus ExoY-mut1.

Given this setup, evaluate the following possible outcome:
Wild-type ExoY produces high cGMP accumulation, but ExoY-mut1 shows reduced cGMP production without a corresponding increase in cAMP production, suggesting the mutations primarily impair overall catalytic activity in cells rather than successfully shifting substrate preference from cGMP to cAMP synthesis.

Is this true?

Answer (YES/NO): NO